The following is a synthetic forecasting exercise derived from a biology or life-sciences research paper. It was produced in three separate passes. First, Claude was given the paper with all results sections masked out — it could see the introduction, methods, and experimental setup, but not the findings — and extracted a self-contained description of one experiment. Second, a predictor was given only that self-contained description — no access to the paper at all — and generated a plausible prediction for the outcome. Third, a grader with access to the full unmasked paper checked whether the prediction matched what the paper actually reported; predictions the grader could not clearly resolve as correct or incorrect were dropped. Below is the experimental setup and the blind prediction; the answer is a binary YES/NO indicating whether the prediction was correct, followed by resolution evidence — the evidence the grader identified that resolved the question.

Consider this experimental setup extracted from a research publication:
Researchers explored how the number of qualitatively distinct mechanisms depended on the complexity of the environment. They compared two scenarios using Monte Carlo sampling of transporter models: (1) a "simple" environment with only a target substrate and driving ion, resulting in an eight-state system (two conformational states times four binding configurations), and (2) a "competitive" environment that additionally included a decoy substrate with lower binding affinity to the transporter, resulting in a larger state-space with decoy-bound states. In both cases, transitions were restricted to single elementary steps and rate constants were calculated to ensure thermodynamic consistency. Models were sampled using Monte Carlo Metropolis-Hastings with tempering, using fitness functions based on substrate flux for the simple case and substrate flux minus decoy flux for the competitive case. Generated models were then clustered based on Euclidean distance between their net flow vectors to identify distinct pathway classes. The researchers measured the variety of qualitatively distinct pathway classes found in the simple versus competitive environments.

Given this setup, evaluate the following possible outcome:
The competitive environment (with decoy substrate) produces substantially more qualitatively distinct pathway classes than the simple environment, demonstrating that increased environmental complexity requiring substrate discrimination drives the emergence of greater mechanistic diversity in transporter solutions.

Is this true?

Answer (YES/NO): NO